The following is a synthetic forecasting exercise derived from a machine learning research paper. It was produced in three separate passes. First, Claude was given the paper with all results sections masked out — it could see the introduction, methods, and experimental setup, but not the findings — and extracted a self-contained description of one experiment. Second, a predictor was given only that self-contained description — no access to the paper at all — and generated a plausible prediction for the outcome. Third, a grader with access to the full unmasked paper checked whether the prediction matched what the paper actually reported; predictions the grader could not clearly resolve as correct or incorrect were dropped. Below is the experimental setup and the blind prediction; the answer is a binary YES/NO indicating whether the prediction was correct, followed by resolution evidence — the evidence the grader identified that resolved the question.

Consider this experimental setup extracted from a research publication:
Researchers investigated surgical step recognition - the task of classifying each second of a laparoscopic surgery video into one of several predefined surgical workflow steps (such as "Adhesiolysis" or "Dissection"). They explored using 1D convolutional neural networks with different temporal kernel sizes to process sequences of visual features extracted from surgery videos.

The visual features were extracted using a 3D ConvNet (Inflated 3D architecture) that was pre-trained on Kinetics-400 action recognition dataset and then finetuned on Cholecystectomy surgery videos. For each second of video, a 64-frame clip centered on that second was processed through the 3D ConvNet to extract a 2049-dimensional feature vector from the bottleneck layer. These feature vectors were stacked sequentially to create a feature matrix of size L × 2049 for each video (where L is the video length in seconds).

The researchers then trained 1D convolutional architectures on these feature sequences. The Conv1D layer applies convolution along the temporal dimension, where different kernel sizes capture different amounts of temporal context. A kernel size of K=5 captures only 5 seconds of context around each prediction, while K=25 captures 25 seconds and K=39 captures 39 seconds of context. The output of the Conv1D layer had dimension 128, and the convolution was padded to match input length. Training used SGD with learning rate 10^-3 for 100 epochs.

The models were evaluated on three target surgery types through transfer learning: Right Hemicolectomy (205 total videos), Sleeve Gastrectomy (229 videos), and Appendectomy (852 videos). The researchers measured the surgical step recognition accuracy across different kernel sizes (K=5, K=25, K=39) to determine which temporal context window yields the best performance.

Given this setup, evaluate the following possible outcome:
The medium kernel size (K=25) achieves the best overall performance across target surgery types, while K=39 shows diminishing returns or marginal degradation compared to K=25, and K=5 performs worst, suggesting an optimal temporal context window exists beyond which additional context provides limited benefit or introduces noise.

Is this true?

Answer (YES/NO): NO